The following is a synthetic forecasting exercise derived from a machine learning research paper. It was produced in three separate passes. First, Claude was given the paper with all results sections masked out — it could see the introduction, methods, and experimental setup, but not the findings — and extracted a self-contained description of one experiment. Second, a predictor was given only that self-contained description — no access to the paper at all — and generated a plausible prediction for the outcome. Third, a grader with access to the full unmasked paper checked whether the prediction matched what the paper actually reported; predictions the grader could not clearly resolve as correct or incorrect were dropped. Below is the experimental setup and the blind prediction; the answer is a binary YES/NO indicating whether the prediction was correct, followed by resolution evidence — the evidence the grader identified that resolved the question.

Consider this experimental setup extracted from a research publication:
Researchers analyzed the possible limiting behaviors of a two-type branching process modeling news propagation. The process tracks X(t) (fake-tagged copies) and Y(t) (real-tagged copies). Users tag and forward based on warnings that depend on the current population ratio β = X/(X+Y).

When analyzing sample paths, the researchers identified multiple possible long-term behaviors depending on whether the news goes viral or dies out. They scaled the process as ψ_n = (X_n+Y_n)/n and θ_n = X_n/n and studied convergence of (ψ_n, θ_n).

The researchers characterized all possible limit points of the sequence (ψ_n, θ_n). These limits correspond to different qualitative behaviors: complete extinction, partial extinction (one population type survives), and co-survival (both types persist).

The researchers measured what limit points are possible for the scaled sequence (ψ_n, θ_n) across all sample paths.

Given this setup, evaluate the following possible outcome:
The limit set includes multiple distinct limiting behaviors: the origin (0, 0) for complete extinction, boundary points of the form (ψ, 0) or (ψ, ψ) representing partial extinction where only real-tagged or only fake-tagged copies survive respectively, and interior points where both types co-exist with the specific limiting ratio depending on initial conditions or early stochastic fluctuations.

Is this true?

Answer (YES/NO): NO